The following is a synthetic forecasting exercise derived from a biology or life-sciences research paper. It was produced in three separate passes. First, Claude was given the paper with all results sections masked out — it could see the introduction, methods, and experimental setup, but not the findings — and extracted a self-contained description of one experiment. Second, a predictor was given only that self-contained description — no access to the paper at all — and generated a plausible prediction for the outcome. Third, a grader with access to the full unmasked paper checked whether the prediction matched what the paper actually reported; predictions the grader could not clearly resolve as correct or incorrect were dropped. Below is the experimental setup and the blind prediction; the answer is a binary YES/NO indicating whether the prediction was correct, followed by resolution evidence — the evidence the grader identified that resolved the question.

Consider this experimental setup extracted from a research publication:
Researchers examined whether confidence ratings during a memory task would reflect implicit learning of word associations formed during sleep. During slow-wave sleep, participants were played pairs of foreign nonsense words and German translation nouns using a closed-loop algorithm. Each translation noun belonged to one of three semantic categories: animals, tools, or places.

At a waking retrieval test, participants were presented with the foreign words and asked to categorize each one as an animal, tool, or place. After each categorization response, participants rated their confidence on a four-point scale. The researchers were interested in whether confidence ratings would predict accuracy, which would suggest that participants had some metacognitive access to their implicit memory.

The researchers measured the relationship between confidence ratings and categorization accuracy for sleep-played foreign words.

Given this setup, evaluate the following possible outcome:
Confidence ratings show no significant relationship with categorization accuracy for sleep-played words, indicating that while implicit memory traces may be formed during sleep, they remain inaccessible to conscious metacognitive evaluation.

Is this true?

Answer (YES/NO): YES